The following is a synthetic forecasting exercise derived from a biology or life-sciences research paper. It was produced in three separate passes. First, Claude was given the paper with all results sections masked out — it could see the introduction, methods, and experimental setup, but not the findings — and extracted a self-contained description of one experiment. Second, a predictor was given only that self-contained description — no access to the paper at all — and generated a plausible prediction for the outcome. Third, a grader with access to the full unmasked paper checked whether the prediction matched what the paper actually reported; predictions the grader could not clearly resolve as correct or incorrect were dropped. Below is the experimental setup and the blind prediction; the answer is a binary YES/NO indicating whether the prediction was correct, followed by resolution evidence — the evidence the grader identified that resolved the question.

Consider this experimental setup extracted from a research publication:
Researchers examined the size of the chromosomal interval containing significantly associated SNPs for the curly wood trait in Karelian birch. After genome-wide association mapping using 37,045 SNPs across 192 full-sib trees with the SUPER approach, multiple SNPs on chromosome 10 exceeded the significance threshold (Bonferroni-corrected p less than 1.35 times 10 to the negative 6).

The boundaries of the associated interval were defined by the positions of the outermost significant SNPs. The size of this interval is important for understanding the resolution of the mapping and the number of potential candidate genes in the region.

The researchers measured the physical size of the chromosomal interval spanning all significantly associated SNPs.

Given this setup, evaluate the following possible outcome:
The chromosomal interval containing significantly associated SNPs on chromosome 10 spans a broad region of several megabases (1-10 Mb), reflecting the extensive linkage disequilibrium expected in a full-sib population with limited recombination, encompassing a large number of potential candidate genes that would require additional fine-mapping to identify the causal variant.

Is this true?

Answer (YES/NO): YES